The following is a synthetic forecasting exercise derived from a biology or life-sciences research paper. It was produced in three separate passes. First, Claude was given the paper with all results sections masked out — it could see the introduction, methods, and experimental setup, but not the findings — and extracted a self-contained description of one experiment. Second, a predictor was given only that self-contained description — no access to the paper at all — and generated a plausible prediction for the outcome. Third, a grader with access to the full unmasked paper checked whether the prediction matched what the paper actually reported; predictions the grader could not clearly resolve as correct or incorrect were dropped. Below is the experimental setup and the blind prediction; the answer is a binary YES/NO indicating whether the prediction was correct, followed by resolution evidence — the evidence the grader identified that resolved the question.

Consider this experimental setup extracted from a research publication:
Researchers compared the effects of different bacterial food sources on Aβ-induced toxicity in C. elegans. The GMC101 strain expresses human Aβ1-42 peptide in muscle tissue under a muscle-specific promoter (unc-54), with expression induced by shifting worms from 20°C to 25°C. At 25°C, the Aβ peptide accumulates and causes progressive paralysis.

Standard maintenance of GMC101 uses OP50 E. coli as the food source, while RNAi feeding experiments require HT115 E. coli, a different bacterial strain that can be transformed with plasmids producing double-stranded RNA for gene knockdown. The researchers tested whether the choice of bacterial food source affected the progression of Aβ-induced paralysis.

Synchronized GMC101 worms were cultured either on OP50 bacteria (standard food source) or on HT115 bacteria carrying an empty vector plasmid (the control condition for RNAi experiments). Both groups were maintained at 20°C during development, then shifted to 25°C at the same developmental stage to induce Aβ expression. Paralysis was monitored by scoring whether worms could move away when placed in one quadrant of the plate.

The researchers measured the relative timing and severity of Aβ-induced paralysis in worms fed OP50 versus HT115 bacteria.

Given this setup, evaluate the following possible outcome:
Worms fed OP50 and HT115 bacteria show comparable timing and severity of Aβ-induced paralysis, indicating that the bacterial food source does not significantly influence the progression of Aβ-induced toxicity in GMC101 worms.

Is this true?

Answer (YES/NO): NO